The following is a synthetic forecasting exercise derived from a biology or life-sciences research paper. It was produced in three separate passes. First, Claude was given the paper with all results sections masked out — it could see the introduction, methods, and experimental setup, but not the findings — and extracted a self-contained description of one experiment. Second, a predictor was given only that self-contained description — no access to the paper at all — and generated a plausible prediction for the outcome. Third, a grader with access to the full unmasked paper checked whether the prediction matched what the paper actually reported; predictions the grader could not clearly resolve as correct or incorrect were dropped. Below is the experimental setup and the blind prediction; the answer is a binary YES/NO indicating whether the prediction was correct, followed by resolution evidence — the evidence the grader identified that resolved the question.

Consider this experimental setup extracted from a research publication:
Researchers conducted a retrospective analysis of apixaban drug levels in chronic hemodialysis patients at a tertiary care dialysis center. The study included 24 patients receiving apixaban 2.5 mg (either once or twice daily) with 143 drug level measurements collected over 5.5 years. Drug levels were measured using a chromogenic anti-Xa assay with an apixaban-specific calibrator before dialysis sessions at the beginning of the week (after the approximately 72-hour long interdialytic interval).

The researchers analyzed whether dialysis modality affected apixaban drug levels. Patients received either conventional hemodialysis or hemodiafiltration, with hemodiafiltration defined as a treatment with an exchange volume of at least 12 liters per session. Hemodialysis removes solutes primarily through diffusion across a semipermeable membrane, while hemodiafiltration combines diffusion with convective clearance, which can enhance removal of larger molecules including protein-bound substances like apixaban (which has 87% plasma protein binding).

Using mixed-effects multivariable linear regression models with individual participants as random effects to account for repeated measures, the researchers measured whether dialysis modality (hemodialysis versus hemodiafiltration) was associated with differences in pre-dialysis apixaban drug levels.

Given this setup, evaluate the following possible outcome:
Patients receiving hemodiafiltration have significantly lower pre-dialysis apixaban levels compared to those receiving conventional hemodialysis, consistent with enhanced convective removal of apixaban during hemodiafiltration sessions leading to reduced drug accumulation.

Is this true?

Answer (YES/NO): NO